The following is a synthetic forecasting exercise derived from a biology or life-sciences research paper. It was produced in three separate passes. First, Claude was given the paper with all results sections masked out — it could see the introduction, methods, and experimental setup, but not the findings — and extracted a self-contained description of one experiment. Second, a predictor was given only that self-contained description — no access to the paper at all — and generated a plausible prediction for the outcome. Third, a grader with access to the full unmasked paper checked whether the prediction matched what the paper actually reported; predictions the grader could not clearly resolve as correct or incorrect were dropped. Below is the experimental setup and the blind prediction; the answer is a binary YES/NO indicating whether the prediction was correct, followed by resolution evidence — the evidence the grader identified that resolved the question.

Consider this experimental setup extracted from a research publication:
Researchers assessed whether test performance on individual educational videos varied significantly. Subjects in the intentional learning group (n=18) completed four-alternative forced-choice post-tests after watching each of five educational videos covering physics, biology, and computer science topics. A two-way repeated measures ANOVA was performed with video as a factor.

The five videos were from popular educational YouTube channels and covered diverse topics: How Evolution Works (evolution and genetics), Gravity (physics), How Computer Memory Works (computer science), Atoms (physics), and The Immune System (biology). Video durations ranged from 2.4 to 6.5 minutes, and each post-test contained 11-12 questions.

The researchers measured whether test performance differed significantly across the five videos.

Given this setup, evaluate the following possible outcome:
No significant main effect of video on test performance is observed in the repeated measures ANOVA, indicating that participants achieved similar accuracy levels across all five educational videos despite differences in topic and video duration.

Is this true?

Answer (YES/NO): NO